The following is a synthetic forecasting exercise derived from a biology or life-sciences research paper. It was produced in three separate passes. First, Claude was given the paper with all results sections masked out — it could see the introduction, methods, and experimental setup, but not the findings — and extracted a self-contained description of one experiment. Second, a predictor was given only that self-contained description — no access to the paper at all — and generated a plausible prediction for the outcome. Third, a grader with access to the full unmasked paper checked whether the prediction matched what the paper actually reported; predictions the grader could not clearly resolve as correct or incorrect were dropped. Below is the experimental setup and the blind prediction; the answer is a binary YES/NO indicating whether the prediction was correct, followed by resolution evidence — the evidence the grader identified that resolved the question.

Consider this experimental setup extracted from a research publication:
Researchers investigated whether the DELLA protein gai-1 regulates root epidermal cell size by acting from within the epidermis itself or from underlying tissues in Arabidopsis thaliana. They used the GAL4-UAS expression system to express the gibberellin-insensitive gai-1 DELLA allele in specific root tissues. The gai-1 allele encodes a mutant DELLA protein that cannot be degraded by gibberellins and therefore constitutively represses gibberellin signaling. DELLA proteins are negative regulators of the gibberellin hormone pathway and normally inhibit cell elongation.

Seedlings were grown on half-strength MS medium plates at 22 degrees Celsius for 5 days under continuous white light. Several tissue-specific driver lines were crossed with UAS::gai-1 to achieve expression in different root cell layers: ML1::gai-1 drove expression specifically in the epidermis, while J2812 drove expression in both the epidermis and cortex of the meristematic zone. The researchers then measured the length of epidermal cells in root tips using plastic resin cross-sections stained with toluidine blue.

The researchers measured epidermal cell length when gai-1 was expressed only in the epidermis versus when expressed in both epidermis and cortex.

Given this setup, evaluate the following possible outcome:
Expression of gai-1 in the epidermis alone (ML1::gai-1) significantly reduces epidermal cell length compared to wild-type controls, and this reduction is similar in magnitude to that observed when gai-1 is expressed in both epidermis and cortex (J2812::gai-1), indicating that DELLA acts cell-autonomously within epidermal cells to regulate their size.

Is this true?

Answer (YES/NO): NO